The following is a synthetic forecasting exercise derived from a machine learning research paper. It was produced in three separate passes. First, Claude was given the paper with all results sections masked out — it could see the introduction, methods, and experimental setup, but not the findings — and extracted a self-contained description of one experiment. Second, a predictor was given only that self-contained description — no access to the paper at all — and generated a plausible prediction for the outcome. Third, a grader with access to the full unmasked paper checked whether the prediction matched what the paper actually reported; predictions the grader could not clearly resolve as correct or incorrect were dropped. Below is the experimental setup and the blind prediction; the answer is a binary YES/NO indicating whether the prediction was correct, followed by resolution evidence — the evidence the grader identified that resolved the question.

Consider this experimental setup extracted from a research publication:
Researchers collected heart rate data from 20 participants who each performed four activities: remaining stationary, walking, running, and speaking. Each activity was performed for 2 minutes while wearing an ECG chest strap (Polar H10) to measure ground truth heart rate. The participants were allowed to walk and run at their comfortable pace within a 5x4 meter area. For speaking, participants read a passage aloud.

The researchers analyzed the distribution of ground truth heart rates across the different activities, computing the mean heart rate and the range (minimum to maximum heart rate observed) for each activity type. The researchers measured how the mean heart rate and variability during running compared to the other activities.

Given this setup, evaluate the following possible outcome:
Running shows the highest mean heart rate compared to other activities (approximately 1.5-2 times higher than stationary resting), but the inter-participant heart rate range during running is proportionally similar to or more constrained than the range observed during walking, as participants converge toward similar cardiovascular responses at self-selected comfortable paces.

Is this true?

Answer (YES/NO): NO